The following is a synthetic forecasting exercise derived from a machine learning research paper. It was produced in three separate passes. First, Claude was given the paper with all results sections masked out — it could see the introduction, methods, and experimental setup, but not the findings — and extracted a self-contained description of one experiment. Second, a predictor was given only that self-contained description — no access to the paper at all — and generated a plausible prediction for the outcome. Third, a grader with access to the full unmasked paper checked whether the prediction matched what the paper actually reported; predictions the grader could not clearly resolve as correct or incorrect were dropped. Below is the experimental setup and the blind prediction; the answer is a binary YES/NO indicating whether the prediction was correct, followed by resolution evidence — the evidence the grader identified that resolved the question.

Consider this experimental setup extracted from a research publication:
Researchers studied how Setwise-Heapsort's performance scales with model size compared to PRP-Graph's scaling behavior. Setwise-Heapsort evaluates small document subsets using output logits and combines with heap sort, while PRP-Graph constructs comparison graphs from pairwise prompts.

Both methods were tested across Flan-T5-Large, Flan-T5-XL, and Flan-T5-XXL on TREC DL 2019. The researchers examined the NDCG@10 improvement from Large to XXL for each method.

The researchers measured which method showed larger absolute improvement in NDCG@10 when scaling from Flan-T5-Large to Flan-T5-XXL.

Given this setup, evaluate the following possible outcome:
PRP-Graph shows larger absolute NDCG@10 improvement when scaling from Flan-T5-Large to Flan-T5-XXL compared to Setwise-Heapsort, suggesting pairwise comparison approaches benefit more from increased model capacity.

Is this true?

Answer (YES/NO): NO